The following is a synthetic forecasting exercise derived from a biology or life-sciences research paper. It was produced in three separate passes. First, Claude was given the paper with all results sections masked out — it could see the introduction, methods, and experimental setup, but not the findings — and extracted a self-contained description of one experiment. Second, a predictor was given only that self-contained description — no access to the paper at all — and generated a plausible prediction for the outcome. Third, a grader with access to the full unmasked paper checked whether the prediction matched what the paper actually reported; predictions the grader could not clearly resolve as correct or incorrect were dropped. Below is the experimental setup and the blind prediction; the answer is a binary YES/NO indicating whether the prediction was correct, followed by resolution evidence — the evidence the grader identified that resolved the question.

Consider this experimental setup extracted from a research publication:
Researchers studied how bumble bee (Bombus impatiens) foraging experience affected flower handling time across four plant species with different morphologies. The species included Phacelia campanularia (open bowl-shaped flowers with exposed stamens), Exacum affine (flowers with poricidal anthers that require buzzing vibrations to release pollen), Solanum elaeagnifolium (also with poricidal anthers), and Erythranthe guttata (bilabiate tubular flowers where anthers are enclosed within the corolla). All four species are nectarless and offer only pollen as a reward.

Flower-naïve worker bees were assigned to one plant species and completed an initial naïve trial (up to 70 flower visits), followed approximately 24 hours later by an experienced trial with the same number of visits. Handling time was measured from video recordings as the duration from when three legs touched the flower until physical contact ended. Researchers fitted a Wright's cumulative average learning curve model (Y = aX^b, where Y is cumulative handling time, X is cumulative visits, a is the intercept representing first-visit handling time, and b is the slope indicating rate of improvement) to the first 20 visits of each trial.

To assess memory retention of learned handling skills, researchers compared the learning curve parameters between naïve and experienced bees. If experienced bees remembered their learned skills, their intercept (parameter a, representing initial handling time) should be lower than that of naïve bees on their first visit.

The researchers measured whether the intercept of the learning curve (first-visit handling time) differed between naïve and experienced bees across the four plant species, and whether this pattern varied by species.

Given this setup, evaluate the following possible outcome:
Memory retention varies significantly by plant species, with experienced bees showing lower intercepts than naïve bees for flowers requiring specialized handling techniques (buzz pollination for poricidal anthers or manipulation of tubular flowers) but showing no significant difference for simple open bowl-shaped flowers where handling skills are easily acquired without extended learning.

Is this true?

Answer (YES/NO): NO